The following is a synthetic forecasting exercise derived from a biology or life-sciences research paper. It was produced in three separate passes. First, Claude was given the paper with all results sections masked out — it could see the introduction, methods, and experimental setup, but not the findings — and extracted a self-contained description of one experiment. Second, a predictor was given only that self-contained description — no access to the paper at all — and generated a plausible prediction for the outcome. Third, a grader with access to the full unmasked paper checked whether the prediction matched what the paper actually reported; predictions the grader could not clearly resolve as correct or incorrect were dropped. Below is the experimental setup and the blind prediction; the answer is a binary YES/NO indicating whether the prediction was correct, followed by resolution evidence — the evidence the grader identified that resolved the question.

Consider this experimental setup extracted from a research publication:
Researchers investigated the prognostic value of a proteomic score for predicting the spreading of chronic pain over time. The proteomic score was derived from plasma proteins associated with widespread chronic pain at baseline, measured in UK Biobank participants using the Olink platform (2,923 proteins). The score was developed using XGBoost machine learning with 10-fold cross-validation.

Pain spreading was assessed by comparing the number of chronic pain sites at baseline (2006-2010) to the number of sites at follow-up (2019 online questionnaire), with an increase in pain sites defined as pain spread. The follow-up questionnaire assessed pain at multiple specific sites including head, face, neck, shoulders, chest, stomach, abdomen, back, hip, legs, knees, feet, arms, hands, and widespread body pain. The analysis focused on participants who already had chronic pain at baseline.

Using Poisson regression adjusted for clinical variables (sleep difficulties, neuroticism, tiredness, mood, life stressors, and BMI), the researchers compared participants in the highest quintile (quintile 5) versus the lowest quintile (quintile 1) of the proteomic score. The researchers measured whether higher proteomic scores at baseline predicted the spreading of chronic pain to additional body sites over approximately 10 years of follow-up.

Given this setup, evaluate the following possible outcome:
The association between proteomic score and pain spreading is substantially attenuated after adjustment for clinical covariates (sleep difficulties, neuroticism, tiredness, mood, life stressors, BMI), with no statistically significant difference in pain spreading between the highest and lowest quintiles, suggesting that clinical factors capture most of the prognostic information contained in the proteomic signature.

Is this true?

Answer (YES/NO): NO